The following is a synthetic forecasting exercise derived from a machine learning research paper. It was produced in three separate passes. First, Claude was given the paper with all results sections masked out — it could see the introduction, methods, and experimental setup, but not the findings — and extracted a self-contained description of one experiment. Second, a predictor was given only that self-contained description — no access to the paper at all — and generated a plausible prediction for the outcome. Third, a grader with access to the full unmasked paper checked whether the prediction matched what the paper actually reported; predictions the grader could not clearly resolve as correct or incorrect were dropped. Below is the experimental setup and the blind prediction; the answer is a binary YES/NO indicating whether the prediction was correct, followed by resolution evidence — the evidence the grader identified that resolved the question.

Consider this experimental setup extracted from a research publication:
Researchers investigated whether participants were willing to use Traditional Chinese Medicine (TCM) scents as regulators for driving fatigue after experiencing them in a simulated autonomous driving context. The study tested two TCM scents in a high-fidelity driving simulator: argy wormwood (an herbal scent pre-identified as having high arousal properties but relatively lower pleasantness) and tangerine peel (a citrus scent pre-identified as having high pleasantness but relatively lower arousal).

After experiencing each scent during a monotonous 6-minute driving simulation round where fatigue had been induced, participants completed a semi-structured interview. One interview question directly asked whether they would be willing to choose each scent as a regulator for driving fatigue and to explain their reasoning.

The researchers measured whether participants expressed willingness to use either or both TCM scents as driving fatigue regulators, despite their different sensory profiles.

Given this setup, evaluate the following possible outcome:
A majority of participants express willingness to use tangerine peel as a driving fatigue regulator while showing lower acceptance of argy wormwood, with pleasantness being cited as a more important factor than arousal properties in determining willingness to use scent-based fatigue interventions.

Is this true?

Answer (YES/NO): YES